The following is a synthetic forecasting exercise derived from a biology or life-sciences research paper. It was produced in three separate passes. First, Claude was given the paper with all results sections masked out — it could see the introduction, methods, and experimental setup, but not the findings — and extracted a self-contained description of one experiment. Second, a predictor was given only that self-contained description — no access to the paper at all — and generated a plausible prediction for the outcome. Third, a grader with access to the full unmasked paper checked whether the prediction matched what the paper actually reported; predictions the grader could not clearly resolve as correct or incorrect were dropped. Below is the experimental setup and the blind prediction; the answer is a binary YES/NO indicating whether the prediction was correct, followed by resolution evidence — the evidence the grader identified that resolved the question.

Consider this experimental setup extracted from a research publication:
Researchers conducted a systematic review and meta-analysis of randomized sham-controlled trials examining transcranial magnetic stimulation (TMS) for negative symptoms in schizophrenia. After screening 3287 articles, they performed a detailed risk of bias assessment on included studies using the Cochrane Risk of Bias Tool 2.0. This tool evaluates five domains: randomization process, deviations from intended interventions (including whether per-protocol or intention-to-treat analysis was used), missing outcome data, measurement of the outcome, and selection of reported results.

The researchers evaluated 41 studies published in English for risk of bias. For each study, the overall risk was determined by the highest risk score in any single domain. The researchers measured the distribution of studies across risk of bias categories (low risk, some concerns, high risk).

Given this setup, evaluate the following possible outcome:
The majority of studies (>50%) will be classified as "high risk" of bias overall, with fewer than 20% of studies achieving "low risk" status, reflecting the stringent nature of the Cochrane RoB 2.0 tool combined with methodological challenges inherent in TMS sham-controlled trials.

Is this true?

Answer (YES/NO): YES